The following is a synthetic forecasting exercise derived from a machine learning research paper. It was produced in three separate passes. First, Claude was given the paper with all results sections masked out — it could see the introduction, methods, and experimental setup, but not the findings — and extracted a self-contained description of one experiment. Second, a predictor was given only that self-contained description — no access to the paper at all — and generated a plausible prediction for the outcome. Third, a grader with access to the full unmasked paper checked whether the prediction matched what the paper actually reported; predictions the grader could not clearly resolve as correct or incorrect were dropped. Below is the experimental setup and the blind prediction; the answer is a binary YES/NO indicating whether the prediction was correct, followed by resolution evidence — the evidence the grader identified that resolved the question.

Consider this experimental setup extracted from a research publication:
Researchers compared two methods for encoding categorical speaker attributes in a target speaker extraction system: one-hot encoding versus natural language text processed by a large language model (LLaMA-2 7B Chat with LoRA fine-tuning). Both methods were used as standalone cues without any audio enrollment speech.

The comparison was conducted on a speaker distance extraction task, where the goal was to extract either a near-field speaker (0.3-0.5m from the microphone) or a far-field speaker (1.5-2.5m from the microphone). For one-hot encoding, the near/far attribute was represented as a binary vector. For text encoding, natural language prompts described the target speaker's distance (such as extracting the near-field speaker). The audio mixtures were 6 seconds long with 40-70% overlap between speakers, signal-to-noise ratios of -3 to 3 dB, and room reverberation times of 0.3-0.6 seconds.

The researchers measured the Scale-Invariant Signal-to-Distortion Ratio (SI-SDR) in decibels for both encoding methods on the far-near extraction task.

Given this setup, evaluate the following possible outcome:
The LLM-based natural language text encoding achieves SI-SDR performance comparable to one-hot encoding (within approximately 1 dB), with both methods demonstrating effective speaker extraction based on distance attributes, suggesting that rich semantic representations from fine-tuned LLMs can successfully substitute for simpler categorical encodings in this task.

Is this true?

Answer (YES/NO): YES